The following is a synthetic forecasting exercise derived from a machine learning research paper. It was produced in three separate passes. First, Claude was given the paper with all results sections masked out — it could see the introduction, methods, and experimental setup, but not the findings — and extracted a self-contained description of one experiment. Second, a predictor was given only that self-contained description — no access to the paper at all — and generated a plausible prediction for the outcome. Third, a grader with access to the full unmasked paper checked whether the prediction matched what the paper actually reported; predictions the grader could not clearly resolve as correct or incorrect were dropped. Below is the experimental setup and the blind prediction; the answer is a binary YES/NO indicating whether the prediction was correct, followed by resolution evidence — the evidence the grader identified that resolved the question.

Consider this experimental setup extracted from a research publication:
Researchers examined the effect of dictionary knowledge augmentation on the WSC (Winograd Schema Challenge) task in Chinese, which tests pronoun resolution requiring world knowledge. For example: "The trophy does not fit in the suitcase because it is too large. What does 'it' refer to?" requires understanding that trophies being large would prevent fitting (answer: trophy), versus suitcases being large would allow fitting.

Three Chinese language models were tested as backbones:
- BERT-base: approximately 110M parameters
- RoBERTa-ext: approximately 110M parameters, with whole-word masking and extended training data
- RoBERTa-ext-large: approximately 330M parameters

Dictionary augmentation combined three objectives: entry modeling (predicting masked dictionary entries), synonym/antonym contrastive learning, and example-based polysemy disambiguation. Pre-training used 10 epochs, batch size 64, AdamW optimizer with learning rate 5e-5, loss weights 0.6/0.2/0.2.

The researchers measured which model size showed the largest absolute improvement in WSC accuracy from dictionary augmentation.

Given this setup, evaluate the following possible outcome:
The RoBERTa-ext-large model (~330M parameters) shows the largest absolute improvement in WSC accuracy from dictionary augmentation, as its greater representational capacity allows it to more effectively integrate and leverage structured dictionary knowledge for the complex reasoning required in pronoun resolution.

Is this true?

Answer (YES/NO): YES